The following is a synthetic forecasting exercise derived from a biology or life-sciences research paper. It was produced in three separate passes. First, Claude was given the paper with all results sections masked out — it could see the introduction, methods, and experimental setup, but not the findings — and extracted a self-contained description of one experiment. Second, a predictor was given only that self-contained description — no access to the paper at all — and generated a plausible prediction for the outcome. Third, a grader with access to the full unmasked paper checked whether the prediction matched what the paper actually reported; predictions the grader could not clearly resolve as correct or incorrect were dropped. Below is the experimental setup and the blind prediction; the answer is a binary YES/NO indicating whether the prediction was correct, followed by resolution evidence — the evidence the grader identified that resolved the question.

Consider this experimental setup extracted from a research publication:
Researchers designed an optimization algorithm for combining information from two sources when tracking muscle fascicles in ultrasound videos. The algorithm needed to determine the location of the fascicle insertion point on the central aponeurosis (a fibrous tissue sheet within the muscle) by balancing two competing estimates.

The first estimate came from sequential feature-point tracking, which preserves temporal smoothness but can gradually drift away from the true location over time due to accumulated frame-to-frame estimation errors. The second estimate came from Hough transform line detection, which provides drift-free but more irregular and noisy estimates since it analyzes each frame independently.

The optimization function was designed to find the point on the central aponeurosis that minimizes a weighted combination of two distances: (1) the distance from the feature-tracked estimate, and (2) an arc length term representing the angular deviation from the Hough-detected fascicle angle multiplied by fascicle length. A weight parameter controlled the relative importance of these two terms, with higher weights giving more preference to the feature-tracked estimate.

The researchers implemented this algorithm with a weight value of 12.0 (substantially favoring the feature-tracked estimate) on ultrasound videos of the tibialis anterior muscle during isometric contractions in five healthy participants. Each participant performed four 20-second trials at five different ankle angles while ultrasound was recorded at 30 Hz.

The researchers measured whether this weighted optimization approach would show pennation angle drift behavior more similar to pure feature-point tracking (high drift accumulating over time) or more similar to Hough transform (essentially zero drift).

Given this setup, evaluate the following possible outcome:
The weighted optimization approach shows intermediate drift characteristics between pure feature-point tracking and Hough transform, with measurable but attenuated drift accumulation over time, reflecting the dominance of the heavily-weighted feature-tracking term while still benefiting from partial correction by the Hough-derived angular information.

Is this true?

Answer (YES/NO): YES